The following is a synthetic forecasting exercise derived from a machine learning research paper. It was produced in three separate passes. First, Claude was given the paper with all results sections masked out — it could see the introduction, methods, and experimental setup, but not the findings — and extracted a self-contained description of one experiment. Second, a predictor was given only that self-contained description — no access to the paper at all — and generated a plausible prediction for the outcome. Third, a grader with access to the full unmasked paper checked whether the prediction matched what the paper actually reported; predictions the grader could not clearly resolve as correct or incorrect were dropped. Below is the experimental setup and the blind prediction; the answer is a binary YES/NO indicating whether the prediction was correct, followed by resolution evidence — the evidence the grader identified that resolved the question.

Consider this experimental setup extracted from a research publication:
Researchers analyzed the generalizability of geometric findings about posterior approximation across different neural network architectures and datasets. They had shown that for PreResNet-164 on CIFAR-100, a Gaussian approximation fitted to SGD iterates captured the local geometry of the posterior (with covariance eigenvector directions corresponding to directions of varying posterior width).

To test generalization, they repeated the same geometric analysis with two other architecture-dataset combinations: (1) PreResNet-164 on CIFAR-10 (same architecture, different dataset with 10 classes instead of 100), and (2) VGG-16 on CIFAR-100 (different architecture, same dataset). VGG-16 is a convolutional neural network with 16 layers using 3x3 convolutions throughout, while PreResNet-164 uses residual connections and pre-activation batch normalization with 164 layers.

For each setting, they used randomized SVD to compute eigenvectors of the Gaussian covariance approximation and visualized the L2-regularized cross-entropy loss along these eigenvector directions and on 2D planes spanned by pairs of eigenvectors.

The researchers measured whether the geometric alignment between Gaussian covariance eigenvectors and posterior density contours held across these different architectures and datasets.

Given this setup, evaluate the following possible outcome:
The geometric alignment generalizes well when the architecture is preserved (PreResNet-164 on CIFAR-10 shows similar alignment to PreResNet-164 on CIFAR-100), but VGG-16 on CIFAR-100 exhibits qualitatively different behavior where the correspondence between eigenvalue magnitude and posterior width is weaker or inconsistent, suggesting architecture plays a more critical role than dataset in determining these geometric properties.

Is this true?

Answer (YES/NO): NO